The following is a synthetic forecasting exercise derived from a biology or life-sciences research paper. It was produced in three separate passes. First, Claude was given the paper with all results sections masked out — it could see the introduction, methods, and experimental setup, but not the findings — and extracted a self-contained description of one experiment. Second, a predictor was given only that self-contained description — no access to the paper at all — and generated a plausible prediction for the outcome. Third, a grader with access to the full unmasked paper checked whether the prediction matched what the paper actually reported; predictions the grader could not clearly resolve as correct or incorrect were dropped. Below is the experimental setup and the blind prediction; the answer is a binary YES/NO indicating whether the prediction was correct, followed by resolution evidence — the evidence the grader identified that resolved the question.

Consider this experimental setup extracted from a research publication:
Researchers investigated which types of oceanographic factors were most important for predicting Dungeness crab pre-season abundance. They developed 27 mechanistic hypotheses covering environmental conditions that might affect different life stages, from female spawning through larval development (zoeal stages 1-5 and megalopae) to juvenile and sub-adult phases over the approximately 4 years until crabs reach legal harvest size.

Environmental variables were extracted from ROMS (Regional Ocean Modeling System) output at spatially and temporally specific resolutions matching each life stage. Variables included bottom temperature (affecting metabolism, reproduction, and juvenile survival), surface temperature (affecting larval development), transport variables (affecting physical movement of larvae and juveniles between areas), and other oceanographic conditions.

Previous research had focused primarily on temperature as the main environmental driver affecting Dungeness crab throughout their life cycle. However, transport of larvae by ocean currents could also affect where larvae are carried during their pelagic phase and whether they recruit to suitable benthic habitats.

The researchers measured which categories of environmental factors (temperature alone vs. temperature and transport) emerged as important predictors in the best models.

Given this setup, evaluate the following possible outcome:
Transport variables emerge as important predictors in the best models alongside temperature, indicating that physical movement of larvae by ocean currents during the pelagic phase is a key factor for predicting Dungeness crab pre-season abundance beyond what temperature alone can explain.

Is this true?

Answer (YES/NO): YES